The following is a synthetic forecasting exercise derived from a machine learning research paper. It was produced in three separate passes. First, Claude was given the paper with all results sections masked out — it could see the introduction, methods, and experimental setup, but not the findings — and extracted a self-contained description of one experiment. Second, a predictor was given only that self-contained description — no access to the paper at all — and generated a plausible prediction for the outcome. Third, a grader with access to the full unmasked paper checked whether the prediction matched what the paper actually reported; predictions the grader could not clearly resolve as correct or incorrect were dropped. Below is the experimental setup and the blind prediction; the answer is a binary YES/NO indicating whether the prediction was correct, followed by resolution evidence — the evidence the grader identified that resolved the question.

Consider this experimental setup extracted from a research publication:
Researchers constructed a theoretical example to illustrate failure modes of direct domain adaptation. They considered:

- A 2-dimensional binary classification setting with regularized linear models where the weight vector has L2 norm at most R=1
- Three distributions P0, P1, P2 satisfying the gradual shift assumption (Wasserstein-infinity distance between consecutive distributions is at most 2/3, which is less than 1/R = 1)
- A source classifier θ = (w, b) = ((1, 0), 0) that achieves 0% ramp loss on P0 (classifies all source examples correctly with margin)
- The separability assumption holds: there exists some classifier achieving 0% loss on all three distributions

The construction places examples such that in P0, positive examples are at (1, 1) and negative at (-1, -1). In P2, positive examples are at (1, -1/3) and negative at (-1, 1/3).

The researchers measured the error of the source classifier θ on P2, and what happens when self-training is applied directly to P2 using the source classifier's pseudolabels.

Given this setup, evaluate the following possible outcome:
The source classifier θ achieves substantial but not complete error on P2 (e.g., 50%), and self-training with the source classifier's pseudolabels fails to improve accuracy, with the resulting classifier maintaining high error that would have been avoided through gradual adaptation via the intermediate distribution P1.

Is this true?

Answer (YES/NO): NO